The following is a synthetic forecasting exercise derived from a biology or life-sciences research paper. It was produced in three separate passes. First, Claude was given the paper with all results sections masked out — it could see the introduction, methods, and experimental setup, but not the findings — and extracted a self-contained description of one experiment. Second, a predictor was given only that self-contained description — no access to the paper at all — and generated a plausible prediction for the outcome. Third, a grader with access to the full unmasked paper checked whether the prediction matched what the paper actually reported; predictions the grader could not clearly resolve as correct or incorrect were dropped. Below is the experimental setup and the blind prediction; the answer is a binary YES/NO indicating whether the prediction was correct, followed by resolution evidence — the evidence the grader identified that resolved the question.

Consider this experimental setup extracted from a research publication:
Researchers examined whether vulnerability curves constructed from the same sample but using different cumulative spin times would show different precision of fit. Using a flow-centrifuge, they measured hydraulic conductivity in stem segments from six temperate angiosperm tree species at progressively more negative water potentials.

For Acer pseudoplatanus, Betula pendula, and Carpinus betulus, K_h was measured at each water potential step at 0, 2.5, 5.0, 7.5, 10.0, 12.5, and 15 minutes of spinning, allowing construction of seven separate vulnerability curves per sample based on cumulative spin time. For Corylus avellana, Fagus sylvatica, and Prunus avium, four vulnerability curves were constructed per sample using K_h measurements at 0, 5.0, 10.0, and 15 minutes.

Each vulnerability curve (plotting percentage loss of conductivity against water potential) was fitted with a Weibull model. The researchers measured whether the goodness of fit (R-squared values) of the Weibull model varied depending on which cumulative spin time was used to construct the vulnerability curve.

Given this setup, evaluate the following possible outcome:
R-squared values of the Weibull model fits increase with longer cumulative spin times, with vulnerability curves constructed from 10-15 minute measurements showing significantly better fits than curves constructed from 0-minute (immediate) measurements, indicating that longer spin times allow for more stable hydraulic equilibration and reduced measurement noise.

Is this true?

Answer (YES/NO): NO